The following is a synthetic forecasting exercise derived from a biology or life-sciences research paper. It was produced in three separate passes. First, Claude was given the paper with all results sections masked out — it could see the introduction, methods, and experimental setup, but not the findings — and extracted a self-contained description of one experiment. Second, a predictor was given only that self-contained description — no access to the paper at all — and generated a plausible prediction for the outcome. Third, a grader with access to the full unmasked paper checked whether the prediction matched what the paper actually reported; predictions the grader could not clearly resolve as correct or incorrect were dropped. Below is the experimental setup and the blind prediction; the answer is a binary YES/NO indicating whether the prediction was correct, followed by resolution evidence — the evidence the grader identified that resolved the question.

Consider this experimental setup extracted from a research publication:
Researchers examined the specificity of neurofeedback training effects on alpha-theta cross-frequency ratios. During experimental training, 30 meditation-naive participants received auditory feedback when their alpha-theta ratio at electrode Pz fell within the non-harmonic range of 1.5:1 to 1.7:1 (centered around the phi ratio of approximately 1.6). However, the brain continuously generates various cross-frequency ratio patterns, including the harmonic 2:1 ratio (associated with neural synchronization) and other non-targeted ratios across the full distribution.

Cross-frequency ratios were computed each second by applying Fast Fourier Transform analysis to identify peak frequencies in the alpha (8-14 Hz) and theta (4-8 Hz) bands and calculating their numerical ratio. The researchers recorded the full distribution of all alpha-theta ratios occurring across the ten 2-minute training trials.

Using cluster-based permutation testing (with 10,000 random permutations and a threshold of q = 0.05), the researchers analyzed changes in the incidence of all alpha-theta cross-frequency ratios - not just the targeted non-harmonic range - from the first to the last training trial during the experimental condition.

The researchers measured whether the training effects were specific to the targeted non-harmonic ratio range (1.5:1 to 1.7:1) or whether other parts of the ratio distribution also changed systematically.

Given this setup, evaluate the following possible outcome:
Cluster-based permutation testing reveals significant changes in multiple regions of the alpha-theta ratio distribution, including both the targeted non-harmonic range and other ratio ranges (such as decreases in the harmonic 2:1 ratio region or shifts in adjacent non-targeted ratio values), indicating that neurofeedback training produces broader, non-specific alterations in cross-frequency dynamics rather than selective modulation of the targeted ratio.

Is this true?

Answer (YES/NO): YES